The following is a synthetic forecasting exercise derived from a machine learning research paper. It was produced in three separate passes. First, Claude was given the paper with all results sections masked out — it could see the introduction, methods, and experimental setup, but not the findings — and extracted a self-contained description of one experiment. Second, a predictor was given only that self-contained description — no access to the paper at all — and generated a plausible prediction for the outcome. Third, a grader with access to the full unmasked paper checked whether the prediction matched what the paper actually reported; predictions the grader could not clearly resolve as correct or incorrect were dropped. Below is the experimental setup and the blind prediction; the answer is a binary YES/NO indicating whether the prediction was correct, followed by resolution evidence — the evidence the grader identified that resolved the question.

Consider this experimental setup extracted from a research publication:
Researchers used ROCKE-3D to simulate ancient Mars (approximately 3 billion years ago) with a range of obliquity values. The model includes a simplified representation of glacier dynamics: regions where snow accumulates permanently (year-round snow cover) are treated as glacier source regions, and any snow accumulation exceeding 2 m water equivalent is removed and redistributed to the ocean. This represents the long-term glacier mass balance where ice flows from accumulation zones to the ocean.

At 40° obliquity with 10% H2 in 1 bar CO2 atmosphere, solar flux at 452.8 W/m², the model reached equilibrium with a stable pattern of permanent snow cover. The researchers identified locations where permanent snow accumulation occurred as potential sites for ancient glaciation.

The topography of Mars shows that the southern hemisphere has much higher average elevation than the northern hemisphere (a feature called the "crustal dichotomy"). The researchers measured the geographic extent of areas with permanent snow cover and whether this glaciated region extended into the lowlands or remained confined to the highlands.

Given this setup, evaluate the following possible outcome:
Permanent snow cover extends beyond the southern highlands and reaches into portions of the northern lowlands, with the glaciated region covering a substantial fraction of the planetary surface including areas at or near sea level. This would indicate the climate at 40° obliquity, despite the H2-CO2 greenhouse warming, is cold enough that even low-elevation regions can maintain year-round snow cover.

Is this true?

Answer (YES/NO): NO